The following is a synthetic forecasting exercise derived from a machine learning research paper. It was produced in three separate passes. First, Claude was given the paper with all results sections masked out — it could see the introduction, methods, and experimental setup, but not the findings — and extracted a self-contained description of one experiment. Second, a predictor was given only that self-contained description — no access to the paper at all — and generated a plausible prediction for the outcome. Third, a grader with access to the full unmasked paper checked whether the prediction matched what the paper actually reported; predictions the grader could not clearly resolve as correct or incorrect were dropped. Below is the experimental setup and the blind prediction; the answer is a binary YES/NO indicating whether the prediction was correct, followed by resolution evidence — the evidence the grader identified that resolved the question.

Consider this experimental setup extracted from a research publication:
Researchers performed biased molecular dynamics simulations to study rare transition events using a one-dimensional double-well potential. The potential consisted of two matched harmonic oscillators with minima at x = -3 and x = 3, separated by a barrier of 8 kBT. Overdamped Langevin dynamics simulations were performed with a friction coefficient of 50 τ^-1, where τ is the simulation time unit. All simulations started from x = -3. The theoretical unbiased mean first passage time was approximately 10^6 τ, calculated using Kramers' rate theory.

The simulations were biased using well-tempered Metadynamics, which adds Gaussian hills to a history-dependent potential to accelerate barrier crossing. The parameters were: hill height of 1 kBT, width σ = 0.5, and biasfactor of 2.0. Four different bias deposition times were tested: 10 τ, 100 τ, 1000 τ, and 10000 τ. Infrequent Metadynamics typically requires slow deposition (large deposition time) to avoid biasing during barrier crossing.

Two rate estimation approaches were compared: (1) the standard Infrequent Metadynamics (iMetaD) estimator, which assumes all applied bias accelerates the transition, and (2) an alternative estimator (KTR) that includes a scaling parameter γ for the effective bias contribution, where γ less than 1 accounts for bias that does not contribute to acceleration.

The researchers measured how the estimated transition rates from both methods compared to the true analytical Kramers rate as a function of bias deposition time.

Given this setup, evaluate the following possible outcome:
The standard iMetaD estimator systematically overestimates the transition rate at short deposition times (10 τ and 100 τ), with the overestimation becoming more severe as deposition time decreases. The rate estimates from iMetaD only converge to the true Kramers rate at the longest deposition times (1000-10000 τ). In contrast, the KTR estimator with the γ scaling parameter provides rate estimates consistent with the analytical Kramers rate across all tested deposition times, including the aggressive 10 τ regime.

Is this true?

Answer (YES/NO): NO